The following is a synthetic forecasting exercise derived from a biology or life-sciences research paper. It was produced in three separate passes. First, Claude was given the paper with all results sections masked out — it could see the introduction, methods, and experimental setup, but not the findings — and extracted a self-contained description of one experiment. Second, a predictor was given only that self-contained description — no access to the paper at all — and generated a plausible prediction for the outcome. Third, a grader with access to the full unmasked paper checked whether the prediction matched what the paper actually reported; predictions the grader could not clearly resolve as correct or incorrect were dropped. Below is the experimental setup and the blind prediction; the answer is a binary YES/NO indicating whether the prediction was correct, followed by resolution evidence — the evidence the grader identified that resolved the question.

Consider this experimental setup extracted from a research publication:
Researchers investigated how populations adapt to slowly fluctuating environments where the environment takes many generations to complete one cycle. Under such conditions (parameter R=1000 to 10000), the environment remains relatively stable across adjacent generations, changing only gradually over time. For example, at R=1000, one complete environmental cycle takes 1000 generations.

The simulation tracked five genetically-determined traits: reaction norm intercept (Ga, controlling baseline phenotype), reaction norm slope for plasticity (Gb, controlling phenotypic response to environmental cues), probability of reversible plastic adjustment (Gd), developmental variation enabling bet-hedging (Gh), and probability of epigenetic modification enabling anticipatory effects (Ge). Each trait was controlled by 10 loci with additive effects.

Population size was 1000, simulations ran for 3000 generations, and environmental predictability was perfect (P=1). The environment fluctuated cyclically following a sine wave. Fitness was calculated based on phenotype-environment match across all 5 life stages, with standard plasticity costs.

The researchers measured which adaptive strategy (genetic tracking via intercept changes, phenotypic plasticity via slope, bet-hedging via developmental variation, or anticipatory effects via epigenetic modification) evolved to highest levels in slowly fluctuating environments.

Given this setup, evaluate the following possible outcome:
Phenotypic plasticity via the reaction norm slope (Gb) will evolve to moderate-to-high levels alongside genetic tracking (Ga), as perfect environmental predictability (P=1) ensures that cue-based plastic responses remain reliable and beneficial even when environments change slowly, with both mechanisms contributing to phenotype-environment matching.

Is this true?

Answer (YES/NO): NO